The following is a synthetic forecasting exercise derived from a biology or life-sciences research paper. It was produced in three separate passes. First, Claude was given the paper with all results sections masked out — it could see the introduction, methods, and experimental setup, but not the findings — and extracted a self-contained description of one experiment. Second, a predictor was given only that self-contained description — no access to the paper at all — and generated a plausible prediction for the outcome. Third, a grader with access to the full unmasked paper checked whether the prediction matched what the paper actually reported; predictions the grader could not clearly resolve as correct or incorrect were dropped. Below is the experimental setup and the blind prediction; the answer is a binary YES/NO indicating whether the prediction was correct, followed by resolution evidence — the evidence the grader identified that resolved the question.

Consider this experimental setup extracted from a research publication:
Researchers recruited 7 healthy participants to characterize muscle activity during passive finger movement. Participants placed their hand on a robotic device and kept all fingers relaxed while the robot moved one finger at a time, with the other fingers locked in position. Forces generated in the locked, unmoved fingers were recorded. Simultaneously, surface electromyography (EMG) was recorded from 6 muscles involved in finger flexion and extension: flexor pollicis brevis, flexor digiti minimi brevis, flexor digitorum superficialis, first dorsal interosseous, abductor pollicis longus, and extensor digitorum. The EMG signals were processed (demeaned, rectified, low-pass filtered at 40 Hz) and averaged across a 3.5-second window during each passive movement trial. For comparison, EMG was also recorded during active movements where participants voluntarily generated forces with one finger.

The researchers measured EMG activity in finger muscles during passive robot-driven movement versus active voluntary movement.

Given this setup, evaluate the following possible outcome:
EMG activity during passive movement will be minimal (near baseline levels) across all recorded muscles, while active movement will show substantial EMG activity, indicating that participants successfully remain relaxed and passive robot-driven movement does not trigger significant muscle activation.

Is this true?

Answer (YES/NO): YES